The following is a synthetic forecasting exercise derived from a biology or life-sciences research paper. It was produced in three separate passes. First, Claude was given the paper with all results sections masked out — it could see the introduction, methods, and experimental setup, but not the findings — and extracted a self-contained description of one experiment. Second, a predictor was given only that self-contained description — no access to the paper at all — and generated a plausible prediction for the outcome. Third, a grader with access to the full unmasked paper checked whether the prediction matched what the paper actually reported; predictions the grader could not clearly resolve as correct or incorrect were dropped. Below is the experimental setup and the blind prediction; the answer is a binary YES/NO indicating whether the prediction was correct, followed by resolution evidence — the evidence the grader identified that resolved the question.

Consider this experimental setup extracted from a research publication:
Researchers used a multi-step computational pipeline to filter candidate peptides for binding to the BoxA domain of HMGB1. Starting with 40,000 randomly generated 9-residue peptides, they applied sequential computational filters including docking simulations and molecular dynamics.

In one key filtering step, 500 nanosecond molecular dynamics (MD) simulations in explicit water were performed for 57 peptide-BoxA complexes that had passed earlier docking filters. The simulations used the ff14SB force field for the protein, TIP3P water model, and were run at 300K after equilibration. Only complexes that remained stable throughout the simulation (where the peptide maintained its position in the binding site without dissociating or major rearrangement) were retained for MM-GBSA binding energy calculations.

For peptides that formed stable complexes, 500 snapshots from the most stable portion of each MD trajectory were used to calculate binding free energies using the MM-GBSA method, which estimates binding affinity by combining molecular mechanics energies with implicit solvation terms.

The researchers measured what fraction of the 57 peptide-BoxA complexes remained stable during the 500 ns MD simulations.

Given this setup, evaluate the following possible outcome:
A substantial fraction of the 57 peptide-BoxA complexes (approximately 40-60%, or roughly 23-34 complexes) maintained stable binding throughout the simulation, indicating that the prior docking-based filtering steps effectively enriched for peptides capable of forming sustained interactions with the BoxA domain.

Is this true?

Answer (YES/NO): NO